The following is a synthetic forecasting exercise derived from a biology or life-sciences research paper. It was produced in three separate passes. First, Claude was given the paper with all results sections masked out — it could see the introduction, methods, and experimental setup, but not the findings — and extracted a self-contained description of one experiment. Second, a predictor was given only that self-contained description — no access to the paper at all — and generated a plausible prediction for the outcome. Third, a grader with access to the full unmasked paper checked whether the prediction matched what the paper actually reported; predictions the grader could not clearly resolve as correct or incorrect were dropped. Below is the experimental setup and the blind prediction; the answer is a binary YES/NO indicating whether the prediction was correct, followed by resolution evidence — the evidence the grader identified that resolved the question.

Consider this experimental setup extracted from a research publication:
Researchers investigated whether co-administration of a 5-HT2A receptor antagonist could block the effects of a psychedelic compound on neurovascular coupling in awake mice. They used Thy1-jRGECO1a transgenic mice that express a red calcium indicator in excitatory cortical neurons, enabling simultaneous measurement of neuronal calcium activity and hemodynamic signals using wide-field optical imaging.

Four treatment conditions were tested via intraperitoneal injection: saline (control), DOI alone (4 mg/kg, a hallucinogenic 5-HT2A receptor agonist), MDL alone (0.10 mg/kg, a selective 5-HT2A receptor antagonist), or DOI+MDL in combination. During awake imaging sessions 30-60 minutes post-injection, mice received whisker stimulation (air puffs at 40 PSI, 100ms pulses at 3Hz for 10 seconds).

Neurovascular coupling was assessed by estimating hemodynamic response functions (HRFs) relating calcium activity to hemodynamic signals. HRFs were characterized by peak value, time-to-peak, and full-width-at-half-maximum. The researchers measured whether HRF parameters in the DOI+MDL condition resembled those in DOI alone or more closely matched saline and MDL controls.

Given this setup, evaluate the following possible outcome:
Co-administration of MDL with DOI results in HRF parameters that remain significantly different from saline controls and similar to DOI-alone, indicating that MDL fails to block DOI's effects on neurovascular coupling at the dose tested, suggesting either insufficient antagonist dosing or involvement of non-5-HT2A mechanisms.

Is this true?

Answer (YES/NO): NO